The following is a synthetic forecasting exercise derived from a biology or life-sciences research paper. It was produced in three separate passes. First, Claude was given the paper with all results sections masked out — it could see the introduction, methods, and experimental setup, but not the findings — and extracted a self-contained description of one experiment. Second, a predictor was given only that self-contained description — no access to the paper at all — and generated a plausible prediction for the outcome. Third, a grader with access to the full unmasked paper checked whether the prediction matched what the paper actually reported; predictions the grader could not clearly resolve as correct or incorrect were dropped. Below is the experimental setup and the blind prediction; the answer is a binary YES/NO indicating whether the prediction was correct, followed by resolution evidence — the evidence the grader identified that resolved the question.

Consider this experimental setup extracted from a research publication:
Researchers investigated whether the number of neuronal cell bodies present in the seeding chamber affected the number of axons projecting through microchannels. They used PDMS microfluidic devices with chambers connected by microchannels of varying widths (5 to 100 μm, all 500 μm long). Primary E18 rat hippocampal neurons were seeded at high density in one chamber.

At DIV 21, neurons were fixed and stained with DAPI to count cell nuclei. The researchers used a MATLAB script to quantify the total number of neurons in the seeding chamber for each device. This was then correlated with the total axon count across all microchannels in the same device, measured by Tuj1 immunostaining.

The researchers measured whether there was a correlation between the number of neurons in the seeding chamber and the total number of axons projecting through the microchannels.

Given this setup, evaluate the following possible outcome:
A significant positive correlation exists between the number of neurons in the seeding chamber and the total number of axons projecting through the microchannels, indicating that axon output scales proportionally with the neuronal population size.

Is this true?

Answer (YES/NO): NO